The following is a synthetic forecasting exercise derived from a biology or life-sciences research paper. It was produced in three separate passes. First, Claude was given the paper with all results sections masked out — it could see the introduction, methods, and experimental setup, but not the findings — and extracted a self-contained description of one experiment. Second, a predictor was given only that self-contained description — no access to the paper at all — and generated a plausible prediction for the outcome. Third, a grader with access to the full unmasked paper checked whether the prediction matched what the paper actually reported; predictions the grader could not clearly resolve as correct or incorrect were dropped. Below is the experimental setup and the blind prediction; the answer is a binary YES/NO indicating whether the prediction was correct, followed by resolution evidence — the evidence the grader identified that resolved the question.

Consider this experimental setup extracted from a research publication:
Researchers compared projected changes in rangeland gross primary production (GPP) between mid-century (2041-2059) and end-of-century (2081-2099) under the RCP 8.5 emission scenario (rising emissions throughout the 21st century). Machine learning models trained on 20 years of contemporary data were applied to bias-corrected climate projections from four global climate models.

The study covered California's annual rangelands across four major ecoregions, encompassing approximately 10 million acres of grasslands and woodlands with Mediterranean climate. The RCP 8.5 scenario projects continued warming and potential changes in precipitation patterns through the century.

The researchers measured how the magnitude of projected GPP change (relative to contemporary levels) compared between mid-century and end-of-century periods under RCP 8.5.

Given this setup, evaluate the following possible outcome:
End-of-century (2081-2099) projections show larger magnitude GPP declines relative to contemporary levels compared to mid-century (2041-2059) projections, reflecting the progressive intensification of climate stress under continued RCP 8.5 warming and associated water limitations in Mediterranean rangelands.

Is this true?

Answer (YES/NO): NO